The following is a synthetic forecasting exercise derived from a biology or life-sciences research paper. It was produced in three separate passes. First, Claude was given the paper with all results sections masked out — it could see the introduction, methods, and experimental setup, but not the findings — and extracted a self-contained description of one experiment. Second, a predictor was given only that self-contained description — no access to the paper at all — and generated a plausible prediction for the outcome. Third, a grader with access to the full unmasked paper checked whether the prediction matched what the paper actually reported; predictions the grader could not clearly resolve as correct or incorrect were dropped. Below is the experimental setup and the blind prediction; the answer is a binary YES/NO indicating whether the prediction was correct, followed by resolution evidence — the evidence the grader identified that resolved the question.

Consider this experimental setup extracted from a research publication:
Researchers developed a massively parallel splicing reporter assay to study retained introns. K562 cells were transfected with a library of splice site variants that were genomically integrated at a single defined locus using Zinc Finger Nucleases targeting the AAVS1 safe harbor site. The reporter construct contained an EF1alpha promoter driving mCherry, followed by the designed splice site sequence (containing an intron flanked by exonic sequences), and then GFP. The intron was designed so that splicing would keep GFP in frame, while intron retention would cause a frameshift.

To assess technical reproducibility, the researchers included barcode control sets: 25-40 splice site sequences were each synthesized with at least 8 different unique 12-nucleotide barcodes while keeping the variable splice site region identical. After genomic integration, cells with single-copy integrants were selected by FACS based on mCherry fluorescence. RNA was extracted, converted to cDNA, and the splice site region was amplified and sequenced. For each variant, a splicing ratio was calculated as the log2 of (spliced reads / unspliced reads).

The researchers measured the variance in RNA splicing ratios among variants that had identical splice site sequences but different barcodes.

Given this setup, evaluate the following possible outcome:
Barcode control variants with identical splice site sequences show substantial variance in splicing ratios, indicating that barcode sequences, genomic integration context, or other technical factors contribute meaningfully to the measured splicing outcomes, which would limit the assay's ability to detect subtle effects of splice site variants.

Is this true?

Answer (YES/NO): NO